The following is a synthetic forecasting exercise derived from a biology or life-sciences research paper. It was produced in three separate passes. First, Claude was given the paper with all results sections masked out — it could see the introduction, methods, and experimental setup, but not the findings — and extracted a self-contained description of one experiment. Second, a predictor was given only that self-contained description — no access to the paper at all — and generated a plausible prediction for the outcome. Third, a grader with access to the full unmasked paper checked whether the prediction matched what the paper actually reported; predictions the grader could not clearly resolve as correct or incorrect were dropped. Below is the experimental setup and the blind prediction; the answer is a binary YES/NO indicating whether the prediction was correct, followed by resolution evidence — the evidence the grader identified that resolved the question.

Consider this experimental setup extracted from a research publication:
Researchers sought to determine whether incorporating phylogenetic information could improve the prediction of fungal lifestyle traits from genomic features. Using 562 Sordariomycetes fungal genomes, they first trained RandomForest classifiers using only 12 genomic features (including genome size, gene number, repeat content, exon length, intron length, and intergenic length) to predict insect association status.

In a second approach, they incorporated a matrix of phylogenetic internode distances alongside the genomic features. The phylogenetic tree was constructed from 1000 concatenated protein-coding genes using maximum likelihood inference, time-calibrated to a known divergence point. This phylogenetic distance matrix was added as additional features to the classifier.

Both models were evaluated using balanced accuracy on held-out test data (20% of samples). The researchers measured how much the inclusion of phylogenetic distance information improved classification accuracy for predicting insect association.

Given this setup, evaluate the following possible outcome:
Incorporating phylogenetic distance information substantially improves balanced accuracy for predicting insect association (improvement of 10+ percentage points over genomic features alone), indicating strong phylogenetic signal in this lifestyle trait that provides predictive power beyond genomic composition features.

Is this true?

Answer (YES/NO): NO